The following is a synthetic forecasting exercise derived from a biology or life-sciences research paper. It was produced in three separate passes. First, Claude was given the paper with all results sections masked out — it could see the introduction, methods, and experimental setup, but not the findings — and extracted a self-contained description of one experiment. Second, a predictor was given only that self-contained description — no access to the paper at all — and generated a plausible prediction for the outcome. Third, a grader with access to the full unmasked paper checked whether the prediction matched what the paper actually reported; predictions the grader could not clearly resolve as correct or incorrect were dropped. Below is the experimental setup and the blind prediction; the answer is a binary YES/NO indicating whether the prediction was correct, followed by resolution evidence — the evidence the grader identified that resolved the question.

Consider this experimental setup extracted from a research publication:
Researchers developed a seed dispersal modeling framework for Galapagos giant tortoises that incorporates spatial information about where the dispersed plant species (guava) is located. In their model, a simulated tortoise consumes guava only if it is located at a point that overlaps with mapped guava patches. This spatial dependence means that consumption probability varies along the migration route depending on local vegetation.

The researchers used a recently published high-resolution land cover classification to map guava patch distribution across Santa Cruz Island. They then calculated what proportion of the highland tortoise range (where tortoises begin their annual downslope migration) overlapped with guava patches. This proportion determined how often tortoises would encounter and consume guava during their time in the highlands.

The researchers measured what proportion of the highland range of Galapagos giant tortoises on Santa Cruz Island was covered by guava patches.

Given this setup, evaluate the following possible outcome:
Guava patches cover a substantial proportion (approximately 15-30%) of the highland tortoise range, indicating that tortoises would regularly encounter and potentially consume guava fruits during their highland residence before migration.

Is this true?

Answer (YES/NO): YES